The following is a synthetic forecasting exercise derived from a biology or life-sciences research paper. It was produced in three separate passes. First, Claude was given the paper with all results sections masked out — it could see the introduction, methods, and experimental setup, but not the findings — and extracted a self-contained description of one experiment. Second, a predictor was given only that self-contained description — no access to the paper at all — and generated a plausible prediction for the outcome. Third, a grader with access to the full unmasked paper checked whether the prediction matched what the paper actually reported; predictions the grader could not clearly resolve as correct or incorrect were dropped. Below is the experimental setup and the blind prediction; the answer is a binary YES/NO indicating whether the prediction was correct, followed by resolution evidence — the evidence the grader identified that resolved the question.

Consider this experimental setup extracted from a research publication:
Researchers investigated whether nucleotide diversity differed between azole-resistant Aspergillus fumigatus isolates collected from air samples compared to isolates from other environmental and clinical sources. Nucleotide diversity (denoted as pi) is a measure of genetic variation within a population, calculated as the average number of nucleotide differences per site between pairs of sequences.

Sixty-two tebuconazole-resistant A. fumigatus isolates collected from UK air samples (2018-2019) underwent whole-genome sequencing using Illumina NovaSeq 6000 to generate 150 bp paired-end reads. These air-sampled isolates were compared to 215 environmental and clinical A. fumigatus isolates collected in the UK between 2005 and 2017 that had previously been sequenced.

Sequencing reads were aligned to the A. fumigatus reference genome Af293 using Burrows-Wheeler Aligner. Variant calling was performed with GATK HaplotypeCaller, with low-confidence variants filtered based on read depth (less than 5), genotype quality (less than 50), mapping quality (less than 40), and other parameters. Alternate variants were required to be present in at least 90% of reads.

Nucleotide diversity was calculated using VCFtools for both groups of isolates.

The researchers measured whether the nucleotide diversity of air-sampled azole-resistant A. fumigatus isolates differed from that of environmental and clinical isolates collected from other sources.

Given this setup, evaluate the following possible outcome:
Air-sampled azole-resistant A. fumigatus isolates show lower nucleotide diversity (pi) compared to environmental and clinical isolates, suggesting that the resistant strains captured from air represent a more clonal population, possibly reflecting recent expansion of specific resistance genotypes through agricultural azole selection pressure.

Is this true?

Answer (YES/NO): NO